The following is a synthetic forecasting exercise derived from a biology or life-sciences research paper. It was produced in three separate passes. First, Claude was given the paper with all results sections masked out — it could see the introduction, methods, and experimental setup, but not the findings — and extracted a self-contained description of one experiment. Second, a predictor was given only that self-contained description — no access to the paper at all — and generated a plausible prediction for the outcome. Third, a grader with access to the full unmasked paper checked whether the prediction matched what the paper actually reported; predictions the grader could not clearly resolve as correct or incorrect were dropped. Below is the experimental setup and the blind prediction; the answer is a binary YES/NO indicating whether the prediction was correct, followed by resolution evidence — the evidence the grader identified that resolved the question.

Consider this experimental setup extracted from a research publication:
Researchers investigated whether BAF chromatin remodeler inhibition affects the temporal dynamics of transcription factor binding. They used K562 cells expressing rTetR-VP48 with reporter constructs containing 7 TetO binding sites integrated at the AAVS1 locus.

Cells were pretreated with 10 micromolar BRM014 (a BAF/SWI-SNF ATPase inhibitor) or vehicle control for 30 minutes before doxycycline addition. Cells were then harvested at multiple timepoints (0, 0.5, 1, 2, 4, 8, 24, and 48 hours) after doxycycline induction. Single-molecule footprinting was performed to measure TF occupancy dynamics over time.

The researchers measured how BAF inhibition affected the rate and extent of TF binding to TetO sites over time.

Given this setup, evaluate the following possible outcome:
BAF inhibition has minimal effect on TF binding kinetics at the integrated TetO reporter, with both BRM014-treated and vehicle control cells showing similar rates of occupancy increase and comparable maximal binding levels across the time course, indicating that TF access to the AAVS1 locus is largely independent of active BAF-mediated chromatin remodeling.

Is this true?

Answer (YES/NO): NO